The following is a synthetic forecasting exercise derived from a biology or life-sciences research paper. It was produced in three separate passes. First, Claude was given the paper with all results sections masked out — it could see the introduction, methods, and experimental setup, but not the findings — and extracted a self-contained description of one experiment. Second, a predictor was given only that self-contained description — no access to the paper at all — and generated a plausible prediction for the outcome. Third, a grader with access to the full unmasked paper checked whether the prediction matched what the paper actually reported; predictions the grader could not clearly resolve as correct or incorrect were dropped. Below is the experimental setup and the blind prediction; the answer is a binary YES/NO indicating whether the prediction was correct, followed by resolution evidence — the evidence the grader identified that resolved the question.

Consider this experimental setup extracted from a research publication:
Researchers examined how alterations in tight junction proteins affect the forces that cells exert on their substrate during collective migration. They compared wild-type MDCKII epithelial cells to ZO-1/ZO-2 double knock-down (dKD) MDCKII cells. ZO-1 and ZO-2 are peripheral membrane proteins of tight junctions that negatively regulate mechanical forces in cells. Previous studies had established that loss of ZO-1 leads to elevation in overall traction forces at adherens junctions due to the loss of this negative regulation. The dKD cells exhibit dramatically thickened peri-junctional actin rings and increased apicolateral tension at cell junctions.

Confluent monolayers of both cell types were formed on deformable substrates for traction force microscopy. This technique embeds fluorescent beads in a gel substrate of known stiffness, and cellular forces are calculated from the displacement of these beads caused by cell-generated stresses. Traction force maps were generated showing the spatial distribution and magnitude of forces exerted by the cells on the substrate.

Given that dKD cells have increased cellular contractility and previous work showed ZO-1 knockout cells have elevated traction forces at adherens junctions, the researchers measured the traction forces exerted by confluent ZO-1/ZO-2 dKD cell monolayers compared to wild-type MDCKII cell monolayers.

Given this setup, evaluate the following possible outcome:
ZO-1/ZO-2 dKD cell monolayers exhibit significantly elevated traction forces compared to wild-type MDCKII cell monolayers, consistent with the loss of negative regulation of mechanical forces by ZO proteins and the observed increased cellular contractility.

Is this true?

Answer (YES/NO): NO